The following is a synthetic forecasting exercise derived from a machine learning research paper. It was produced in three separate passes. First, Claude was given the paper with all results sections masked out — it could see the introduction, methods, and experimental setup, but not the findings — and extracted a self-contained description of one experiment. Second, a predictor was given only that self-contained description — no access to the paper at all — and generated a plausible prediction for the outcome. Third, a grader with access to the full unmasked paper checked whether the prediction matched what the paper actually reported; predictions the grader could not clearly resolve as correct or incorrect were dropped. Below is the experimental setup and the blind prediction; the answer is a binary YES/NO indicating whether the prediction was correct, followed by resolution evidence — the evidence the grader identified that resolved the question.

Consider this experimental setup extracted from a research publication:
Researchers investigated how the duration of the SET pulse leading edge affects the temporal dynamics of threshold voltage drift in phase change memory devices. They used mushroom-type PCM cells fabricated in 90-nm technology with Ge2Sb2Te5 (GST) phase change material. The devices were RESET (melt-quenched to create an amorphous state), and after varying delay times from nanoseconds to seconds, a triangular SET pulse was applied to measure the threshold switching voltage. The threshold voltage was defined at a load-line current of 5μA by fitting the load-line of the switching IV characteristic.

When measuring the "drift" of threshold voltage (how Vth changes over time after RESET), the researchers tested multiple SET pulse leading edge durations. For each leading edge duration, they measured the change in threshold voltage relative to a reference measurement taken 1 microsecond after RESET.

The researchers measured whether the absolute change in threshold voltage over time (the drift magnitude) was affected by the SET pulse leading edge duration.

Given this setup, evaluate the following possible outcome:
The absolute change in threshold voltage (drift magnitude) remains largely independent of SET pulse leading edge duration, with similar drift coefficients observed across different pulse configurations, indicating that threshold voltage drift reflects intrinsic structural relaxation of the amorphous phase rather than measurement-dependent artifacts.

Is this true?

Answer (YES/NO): YES